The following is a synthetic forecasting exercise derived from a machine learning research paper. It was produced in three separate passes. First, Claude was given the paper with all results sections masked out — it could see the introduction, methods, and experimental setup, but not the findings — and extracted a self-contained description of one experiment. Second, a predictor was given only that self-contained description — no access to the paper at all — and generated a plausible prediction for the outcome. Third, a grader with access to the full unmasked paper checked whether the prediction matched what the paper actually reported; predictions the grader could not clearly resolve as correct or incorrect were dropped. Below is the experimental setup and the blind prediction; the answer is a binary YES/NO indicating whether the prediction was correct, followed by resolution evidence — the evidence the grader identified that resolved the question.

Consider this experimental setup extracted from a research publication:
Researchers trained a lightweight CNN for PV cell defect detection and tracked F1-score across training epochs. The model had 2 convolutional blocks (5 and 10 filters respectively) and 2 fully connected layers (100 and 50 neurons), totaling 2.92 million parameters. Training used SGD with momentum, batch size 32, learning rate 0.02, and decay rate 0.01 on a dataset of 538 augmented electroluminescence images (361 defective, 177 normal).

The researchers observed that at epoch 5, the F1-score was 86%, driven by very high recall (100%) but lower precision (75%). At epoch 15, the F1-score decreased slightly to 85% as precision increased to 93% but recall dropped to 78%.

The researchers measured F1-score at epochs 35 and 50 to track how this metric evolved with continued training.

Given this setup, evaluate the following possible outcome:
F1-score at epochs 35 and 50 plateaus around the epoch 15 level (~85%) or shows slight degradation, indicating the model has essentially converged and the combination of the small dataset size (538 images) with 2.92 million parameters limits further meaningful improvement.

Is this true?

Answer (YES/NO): NO